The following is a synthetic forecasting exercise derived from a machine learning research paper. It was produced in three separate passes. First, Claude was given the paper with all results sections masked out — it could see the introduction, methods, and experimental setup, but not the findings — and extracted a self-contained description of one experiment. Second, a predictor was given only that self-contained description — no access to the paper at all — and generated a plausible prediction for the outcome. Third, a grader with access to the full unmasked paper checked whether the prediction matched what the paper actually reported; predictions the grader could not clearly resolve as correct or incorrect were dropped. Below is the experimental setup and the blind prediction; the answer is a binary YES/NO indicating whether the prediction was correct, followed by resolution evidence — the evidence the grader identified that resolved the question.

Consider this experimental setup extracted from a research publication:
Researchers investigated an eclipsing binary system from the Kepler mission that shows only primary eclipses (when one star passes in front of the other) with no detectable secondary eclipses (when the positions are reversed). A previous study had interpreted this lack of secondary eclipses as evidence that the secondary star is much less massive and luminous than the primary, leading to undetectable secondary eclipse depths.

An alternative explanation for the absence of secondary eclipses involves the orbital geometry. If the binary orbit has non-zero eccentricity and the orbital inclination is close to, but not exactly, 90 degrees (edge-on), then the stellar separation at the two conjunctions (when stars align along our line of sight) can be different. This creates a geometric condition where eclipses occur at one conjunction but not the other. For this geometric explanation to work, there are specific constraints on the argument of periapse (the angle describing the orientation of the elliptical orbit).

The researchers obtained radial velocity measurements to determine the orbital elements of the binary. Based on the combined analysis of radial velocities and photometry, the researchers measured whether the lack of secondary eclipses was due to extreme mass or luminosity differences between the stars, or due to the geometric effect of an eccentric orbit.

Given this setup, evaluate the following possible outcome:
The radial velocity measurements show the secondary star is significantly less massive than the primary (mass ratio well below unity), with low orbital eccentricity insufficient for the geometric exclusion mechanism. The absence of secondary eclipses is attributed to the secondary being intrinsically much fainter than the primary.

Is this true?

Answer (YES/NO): NO